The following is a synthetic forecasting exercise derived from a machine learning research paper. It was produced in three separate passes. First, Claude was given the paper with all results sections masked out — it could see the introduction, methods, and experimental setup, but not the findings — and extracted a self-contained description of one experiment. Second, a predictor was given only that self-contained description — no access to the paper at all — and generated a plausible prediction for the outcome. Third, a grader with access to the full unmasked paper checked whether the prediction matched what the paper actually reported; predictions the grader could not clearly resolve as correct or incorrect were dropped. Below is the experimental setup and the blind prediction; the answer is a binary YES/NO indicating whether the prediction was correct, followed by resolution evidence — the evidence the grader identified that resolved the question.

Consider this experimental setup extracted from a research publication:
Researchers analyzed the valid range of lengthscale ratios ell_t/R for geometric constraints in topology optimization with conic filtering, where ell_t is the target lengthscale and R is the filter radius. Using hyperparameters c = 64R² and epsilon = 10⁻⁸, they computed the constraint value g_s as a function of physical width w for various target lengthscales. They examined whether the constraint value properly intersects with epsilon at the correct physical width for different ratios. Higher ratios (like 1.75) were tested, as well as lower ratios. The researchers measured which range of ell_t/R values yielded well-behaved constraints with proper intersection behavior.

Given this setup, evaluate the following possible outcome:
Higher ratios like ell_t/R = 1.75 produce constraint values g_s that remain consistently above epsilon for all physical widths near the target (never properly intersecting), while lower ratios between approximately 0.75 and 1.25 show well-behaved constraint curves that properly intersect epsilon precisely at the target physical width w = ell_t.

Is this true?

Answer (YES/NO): NO